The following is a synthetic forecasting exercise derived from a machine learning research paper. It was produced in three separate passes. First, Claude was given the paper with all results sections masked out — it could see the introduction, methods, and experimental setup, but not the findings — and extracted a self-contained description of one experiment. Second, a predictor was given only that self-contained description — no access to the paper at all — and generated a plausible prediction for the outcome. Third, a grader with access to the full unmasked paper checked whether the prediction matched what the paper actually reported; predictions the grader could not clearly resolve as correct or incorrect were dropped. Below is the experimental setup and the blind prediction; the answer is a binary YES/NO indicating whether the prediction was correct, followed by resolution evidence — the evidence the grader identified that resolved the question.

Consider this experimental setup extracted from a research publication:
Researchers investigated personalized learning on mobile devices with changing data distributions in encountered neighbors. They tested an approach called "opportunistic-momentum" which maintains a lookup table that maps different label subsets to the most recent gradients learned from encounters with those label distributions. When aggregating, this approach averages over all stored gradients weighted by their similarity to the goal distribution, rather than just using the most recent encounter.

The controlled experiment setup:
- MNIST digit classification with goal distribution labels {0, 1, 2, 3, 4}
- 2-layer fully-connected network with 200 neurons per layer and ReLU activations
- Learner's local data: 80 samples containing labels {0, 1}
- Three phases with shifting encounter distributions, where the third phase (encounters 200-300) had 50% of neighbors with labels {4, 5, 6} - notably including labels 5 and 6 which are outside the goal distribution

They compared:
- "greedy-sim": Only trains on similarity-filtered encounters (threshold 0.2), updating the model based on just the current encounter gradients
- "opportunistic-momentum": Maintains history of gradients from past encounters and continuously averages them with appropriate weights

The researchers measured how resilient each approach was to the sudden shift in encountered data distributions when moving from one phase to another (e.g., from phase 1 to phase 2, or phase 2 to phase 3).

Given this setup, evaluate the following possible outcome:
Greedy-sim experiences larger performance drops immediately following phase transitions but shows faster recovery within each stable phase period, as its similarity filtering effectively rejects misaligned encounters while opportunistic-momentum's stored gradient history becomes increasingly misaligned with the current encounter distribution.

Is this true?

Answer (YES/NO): NO